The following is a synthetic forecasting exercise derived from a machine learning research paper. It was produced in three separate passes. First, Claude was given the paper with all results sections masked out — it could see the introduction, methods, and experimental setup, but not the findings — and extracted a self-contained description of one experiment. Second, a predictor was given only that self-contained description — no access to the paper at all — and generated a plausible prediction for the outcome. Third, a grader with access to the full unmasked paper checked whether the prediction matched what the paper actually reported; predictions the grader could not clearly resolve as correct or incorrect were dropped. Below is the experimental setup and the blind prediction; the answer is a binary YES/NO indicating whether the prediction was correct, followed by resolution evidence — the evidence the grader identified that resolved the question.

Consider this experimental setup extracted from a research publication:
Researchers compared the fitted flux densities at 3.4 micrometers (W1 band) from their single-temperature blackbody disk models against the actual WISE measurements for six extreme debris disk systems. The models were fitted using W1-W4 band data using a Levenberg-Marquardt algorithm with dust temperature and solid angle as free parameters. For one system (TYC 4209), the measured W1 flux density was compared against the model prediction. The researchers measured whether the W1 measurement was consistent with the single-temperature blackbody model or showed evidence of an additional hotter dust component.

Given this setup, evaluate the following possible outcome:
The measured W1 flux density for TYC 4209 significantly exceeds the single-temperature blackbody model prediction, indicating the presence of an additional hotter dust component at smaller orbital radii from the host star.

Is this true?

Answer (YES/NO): YES